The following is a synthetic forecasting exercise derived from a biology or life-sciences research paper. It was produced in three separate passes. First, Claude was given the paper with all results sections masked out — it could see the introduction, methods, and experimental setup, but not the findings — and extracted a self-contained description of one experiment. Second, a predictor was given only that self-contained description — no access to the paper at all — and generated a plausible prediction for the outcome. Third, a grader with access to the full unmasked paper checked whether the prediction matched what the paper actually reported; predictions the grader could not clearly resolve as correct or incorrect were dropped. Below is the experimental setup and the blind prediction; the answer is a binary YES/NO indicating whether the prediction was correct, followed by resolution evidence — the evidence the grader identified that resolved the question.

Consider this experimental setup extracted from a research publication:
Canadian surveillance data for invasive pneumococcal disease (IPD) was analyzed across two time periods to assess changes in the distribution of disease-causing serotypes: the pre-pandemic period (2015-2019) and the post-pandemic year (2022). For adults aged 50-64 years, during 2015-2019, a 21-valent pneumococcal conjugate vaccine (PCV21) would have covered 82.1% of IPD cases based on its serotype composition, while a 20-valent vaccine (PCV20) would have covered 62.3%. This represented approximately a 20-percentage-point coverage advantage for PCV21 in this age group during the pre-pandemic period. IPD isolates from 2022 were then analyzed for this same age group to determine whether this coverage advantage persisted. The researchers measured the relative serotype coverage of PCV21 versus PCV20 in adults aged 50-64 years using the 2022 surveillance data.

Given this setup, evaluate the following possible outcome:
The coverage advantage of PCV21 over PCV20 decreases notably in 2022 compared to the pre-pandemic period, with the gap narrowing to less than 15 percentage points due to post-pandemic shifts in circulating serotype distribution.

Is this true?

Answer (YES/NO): YES